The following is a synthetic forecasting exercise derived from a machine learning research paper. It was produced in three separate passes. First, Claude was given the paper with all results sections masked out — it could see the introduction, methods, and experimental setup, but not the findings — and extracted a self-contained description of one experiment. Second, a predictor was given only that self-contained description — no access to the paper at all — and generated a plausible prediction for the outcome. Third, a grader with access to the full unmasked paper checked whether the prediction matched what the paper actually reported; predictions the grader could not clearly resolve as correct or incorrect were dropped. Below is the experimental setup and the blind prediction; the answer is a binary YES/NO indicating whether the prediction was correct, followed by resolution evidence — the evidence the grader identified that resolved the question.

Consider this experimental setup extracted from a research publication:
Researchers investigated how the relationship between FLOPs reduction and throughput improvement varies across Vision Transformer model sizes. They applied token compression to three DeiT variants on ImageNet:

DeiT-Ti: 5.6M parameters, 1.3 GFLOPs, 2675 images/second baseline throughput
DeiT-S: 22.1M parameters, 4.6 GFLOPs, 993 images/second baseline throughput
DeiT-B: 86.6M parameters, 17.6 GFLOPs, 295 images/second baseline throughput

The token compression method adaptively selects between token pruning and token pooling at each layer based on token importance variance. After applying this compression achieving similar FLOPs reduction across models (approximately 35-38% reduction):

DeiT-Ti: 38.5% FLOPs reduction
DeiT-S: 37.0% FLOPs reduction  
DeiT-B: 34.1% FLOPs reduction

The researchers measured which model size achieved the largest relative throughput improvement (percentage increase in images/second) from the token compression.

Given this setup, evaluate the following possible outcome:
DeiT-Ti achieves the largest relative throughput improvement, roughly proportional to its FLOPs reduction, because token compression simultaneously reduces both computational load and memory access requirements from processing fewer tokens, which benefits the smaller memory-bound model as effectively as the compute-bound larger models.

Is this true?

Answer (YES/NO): NO